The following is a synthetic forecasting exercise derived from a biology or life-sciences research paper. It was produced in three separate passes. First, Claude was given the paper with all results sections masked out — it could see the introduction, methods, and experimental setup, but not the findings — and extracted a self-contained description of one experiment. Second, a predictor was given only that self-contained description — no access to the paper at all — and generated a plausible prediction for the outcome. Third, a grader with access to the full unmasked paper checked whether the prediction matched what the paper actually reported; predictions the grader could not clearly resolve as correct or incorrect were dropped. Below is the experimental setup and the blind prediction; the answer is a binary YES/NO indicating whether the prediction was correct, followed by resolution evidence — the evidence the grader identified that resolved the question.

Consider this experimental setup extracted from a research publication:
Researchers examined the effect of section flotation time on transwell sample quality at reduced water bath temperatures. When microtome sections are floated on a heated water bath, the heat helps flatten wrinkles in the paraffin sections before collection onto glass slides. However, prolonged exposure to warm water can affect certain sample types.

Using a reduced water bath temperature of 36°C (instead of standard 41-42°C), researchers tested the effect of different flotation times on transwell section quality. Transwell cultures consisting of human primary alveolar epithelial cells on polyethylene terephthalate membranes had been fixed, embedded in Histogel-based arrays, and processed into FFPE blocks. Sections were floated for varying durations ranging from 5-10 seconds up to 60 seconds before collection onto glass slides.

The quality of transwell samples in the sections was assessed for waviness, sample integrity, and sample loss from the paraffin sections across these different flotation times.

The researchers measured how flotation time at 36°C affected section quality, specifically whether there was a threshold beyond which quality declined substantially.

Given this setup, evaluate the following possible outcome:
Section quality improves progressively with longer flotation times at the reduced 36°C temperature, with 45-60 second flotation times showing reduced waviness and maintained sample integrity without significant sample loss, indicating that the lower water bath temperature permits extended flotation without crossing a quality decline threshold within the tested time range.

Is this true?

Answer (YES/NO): NO